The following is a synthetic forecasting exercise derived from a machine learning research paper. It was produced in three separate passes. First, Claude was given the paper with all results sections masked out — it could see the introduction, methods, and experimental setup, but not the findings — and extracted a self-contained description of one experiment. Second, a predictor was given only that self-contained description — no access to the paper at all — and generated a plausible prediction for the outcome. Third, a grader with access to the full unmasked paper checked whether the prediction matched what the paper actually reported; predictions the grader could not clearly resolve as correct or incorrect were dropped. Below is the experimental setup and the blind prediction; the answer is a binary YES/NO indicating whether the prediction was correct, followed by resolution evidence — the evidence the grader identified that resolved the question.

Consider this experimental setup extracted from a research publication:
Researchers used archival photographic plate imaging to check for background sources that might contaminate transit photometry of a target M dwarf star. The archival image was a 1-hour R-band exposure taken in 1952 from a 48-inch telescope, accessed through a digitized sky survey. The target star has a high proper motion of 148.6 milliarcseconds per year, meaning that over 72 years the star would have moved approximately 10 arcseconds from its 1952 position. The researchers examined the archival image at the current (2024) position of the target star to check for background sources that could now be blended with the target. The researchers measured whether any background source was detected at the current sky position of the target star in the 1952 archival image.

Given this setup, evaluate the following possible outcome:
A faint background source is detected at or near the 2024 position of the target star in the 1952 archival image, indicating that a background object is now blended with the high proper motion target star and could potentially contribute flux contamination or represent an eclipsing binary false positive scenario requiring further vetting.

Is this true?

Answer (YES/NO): NO